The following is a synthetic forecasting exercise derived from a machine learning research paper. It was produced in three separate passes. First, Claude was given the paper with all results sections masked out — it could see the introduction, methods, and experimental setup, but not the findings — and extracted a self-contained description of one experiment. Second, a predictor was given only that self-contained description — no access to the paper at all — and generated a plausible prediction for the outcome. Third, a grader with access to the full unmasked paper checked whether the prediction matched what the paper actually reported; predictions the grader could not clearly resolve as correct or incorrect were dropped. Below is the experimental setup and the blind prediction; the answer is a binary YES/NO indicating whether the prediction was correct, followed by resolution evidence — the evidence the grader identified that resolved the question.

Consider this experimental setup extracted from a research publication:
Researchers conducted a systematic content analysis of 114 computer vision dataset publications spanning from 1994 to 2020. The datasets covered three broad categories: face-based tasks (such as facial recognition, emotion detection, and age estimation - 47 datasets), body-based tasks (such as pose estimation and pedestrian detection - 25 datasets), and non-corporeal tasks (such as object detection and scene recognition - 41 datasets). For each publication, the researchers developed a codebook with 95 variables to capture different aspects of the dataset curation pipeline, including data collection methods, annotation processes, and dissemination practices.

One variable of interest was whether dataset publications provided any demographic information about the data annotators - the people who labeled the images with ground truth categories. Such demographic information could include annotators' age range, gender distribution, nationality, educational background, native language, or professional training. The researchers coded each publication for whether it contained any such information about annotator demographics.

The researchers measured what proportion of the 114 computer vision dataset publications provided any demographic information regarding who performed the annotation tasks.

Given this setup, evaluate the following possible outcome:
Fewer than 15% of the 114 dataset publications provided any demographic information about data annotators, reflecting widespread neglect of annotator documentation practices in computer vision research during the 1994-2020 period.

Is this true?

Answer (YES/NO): YES